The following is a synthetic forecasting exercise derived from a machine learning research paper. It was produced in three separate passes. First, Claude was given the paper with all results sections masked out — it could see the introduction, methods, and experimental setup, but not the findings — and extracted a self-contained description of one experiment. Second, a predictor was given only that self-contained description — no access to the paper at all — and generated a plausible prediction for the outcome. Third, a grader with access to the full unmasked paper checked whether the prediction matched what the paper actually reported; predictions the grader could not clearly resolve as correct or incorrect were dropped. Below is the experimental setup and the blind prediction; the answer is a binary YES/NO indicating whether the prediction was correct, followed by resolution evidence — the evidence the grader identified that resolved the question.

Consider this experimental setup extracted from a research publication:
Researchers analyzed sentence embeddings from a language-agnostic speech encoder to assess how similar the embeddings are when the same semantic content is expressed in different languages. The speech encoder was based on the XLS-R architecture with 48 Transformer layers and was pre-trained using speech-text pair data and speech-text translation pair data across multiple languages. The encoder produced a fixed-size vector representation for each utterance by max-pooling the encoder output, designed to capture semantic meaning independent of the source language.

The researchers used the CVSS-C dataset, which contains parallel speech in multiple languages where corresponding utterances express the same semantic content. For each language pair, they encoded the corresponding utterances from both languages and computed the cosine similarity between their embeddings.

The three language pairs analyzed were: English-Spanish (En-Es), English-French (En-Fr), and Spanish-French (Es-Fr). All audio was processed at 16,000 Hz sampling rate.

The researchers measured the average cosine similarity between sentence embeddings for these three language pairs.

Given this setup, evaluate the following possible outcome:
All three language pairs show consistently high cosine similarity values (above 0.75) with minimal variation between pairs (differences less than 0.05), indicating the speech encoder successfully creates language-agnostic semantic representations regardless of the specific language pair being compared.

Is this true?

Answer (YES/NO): YES